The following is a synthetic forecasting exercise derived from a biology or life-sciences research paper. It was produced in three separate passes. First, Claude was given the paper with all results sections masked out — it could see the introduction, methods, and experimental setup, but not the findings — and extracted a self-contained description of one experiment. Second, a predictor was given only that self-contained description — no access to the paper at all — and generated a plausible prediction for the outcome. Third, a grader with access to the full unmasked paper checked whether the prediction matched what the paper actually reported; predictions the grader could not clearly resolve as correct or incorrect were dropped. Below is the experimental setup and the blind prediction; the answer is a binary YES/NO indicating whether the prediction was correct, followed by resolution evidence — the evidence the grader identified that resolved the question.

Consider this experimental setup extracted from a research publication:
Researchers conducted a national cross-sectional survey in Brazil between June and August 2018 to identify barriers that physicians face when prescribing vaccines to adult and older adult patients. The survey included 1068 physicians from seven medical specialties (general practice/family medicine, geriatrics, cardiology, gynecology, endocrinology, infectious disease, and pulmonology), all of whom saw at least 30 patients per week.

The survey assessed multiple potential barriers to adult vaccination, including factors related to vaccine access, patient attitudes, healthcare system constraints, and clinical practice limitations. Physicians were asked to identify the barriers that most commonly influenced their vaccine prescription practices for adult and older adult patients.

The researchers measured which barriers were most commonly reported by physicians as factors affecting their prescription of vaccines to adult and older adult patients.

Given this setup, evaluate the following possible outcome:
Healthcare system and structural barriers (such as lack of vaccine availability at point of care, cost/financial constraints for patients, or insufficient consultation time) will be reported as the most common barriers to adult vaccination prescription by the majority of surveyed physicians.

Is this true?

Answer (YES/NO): YES